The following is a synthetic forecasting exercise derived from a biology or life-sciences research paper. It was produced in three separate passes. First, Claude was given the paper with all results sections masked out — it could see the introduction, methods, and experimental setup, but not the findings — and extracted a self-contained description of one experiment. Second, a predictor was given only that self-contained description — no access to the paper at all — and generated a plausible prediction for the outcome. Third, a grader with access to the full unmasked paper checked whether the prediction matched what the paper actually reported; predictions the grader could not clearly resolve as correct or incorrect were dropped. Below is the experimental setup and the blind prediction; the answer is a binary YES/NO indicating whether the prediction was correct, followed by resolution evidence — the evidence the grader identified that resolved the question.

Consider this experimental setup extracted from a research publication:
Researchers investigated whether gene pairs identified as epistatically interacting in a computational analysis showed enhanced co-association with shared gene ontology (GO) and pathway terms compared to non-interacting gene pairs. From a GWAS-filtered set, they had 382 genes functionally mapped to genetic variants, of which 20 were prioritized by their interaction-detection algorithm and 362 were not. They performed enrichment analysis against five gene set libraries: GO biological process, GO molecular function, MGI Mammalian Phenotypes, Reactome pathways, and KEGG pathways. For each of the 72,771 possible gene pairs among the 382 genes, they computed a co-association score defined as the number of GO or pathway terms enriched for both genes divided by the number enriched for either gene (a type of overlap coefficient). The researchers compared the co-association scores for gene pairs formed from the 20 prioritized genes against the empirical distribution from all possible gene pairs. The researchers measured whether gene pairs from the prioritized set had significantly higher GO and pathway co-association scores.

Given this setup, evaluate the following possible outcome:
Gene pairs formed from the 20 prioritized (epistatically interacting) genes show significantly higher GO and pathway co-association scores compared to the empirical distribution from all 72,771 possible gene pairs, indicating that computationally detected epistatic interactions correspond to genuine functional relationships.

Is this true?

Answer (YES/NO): YES